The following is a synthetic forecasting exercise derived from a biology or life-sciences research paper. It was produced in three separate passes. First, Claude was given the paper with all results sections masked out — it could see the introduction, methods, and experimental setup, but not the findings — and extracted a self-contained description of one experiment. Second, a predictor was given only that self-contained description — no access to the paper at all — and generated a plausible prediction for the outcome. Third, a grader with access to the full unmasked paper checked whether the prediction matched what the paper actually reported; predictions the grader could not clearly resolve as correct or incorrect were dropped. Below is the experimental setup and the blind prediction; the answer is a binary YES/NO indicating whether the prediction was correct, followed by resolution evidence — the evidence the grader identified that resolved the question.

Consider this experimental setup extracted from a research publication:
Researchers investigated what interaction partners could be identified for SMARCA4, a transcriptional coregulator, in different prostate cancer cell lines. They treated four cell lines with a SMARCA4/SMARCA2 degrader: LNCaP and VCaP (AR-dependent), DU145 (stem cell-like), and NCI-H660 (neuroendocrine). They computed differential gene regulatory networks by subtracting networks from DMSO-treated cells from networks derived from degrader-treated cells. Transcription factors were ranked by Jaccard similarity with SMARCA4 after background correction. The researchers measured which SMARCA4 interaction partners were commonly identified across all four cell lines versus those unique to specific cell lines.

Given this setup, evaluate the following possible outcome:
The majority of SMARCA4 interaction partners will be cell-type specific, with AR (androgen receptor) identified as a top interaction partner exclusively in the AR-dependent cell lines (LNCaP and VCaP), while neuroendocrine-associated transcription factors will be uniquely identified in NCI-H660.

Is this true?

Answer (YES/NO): NO